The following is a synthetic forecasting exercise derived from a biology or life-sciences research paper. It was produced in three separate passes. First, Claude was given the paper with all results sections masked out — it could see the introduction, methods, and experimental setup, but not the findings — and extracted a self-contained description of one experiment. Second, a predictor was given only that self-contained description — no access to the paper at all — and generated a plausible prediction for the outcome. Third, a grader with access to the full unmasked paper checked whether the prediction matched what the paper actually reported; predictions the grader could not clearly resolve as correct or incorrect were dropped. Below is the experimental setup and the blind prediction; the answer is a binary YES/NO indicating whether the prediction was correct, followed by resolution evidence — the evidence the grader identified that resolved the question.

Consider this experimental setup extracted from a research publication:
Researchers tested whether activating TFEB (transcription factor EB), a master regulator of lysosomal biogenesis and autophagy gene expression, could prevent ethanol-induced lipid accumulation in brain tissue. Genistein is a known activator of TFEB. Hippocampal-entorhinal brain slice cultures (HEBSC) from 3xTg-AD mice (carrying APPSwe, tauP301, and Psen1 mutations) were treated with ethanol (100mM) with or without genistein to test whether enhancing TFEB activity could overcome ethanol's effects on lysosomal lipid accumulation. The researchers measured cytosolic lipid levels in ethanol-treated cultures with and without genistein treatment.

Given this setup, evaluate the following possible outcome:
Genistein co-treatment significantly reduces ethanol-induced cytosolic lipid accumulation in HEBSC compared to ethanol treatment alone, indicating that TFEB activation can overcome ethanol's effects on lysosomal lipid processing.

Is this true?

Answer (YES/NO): NO